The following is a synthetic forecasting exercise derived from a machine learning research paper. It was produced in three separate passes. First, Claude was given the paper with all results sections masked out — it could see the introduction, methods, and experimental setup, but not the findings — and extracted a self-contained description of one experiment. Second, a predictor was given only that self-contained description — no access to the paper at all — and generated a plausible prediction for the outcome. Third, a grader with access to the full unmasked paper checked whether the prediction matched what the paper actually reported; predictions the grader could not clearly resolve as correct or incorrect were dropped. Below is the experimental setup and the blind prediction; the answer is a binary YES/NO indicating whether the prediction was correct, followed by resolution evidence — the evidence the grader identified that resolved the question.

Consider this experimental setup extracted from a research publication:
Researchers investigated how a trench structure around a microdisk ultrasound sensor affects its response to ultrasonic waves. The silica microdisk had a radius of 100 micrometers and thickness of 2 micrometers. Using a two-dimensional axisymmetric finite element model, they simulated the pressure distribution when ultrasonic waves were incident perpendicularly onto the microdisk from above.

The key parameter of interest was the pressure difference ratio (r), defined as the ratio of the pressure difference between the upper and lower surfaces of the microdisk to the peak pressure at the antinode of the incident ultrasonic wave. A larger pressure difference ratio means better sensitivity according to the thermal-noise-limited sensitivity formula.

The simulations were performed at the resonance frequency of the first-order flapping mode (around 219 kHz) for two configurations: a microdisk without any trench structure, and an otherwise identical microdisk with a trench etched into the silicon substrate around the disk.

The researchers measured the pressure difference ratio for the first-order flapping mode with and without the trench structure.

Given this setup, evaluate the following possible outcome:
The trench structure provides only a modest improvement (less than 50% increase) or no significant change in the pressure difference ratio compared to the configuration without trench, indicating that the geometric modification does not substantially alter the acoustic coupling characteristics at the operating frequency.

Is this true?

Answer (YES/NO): NO